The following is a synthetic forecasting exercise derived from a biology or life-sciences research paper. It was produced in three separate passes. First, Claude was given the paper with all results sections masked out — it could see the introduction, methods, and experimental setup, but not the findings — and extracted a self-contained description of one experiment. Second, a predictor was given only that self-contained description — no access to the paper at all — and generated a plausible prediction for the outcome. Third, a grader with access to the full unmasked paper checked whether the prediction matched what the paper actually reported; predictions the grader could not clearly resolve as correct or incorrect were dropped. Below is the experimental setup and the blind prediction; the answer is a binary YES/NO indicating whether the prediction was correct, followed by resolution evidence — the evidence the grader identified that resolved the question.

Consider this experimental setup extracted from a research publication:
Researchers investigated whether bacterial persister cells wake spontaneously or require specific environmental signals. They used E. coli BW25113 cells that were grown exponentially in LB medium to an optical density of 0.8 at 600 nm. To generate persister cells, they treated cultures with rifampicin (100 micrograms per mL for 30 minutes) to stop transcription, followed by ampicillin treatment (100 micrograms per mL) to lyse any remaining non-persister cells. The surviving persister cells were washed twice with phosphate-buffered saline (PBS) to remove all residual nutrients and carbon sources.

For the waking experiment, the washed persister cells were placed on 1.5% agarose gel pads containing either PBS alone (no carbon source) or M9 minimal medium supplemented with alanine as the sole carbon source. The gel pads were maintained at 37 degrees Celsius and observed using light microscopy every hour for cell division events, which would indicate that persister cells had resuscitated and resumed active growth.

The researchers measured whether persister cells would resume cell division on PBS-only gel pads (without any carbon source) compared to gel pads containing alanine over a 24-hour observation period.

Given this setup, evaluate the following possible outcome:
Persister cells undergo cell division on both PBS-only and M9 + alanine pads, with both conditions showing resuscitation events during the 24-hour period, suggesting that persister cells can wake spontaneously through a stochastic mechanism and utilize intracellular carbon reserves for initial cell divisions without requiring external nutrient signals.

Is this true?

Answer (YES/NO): NO